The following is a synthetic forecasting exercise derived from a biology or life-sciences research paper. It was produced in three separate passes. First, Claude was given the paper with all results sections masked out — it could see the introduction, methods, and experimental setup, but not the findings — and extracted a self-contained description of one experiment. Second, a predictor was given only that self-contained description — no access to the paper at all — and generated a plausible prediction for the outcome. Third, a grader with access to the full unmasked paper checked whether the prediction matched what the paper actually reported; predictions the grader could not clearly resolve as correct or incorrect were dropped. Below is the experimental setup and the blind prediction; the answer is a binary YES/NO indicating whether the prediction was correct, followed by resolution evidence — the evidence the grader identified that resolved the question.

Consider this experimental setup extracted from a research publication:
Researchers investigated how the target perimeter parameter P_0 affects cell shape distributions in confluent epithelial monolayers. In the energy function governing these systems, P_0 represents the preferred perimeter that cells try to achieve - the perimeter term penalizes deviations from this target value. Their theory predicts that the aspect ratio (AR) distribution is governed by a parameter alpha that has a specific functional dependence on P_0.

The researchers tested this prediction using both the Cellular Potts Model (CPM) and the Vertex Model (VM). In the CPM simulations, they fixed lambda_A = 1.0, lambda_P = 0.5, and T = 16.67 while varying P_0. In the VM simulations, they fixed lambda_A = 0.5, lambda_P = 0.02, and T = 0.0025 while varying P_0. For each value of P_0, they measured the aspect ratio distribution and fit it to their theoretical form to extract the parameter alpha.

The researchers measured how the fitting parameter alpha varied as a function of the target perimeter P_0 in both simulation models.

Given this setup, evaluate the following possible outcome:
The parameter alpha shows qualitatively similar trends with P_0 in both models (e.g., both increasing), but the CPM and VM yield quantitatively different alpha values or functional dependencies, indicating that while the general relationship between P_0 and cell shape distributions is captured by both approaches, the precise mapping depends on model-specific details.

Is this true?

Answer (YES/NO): NO